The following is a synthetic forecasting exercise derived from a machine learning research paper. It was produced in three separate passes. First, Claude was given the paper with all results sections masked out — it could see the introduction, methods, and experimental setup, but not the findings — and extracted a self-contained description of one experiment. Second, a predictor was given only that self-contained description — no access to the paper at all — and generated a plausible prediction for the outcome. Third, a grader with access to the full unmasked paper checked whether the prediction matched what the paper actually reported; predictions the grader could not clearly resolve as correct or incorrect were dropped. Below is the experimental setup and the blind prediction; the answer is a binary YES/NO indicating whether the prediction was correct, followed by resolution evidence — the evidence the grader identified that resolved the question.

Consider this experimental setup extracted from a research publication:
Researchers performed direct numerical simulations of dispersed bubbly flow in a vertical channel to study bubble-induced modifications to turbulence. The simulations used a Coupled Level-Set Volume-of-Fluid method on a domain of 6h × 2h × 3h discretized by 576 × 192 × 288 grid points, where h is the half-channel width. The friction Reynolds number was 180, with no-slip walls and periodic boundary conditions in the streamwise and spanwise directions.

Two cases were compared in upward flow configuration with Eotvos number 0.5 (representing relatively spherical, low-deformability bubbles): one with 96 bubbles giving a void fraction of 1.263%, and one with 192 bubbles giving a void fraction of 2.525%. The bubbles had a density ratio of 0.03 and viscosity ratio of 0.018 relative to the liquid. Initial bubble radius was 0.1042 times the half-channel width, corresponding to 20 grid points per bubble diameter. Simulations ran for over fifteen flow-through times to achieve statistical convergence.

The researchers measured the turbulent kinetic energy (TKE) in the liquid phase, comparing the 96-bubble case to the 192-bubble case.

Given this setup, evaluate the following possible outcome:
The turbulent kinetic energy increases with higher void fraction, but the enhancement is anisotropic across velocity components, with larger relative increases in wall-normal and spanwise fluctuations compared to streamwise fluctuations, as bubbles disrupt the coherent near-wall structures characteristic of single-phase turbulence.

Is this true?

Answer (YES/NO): NO